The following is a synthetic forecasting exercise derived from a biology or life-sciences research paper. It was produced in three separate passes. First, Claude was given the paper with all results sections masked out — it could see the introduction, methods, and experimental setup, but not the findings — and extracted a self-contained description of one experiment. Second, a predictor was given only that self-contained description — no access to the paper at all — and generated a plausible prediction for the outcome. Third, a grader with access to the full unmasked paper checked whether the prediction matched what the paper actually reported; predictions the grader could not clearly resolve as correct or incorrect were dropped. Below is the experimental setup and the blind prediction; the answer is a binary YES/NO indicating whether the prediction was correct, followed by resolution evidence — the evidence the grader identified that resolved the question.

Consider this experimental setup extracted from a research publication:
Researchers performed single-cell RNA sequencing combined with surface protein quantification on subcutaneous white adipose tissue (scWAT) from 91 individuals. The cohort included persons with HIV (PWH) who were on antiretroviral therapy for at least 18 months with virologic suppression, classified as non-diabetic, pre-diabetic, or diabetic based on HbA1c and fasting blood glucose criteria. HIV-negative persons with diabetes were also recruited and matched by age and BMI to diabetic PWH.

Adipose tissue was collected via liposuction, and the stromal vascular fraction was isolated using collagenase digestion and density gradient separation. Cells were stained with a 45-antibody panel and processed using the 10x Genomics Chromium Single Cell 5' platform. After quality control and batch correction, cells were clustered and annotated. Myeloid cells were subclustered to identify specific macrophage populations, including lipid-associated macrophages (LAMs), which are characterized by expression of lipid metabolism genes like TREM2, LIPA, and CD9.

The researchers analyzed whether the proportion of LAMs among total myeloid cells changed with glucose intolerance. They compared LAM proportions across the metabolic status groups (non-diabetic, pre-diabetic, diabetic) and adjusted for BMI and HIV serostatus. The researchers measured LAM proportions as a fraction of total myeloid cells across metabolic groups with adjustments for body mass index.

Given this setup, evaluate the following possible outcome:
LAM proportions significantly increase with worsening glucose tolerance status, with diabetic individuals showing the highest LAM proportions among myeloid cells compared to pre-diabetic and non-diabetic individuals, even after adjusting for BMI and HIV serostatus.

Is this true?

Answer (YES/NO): NO